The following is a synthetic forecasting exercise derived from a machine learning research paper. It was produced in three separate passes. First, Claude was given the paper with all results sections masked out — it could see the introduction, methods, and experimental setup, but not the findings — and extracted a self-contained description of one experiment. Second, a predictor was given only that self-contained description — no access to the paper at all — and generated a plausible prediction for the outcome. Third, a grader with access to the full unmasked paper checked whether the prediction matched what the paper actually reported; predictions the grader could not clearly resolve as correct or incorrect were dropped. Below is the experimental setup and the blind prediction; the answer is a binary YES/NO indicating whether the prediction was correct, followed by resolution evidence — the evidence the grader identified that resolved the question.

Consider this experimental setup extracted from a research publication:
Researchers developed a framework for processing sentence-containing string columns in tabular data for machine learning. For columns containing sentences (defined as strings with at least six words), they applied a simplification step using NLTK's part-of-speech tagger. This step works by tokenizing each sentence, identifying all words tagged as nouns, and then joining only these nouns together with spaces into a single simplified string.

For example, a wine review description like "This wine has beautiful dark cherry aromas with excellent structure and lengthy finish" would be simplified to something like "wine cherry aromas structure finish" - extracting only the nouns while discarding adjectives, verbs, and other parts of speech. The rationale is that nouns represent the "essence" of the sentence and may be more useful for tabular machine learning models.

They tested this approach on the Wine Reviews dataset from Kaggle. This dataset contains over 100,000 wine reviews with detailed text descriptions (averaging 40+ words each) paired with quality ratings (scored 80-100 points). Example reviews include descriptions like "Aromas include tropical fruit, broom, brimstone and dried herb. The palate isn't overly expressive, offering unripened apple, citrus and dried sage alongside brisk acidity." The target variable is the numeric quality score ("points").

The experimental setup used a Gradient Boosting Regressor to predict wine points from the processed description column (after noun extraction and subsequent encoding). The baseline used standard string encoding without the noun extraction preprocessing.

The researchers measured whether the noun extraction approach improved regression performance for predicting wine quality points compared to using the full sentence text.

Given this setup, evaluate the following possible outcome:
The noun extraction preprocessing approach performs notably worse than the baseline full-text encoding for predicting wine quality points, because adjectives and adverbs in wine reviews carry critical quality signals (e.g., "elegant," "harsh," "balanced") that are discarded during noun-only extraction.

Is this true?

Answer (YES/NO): NO